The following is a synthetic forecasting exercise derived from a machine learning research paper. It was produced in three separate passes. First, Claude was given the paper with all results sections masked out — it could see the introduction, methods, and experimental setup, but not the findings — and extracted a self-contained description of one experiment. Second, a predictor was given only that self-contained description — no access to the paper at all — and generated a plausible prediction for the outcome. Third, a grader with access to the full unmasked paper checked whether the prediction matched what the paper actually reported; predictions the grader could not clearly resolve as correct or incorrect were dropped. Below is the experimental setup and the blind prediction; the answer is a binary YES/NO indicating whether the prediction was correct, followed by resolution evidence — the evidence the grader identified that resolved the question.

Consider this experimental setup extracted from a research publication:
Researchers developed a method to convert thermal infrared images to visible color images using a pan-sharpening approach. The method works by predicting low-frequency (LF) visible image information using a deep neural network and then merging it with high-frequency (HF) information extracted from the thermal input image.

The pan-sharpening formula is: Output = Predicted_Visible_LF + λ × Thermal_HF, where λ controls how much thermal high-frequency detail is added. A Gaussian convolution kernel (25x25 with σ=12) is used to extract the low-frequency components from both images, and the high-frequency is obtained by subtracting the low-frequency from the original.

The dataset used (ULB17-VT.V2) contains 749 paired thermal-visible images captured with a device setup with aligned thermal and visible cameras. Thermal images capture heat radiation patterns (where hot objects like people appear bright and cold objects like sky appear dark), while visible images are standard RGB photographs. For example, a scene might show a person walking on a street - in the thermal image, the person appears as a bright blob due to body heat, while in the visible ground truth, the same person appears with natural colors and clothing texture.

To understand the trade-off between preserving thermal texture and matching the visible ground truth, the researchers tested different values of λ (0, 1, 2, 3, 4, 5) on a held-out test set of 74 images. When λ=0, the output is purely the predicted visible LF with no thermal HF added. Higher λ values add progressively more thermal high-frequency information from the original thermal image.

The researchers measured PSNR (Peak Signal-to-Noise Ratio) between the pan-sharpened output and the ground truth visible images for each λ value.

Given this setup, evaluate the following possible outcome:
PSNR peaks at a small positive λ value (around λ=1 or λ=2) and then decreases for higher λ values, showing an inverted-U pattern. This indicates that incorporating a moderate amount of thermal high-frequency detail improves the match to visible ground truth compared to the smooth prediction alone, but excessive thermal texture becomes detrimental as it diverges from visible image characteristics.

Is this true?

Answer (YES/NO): NO